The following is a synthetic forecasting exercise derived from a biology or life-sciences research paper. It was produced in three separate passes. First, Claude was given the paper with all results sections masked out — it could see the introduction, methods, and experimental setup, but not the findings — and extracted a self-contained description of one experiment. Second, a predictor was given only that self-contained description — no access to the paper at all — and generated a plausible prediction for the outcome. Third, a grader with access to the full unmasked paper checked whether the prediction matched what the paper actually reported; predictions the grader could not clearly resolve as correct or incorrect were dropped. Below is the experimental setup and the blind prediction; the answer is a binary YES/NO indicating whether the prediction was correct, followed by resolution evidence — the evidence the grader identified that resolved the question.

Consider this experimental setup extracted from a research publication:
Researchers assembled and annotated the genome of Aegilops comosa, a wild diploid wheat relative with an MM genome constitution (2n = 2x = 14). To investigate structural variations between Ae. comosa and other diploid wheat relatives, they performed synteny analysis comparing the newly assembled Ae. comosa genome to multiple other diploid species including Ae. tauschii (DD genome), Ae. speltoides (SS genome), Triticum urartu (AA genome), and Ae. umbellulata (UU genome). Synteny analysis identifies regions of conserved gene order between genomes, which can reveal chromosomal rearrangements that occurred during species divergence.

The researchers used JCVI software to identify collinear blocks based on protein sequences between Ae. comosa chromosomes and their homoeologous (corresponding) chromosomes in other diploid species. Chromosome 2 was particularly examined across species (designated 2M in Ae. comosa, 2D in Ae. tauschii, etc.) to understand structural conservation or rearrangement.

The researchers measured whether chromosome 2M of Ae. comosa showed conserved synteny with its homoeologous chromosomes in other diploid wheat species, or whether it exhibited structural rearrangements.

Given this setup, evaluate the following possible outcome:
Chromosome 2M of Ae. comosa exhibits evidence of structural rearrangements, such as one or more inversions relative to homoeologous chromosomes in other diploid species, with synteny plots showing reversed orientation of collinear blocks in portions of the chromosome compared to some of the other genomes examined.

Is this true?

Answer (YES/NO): NO